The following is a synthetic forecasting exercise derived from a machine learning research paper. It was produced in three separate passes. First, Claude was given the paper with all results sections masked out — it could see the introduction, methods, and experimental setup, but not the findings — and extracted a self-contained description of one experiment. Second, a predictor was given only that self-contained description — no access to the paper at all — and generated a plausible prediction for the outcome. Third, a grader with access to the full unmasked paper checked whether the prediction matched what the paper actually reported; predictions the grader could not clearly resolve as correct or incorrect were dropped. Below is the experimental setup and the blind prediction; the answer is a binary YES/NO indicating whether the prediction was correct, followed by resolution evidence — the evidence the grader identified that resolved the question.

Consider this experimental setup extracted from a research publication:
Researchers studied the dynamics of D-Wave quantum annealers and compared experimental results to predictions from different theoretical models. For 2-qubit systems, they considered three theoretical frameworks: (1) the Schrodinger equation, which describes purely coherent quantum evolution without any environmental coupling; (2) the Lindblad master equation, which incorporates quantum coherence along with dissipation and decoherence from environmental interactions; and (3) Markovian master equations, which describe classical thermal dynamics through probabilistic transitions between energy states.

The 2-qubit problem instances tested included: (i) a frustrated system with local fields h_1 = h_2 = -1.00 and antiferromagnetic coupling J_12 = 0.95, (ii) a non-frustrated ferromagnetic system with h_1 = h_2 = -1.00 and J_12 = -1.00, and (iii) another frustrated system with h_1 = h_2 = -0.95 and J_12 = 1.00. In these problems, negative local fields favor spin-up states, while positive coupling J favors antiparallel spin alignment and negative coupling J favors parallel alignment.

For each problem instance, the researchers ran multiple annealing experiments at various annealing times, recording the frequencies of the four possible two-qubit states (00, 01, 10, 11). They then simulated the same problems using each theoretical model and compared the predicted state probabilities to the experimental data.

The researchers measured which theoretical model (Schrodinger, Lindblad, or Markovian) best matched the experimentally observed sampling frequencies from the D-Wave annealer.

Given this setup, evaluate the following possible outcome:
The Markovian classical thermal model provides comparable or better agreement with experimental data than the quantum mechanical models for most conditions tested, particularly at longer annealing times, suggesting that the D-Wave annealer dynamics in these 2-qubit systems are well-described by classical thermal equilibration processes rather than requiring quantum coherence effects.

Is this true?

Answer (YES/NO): YES